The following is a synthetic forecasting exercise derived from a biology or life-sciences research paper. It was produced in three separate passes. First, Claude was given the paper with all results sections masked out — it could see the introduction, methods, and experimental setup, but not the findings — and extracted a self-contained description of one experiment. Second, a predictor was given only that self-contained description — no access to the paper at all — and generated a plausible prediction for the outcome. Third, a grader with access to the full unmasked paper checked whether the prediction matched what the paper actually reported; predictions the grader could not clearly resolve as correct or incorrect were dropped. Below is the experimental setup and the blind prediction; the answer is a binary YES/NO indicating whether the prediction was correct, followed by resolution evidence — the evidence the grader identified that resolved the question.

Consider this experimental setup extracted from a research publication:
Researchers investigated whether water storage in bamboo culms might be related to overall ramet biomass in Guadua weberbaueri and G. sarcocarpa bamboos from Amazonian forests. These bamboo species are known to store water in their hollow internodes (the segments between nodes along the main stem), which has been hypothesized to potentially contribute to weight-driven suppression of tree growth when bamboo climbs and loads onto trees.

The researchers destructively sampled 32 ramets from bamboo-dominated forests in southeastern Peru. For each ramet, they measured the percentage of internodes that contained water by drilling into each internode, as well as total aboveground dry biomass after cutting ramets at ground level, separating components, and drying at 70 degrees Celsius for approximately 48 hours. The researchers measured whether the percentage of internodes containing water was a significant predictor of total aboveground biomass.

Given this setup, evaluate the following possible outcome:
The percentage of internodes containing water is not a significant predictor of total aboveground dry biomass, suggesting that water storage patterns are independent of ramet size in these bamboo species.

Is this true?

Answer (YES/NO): NO